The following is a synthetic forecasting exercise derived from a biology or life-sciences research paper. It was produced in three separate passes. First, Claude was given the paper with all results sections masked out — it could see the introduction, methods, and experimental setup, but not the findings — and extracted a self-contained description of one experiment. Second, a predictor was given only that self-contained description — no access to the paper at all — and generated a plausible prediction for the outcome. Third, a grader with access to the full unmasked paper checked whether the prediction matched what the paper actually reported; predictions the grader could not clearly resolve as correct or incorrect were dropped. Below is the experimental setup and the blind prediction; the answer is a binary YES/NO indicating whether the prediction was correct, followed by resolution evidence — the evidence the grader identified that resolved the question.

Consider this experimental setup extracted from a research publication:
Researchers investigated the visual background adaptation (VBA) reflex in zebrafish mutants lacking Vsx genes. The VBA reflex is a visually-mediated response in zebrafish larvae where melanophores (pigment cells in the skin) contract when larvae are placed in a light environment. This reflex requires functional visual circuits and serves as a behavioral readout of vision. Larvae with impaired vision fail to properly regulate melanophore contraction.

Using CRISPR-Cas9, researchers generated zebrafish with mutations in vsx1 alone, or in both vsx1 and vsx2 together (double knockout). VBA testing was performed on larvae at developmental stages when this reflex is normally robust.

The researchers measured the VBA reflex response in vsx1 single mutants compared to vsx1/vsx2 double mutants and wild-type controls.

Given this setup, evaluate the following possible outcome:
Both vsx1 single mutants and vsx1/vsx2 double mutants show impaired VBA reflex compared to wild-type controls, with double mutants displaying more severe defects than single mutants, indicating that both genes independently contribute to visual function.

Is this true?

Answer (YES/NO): NO